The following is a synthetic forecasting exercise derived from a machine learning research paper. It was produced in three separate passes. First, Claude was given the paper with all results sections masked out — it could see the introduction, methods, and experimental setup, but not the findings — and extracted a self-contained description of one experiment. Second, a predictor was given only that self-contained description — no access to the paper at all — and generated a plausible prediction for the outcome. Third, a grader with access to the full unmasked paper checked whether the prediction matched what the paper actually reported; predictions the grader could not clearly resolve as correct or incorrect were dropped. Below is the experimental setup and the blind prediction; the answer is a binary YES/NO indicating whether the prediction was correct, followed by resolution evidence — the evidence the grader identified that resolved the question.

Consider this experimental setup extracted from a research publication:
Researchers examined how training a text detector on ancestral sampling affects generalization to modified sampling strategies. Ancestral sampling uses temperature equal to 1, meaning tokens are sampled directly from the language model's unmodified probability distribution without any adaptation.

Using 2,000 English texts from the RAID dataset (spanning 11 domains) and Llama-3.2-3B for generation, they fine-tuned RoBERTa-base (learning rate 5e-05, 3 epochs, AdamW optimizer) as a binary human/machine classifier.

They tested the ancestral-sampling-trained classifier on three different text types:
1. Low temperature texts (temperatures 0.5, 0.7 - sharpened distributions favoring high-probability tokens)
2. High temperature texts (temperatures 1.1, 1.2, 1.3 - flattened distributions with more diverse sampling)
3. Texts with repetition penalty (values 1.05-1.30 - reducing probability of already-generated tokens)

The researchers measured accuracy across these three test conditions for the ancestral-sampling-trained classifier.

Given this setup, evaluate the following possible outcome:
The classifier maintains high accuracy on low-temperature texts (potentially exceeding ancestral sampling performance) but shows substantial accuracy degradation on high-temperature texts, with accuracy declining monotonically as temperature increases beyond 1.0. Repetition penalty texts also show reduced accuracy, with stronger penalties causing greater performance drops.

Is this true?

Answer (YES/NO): NO